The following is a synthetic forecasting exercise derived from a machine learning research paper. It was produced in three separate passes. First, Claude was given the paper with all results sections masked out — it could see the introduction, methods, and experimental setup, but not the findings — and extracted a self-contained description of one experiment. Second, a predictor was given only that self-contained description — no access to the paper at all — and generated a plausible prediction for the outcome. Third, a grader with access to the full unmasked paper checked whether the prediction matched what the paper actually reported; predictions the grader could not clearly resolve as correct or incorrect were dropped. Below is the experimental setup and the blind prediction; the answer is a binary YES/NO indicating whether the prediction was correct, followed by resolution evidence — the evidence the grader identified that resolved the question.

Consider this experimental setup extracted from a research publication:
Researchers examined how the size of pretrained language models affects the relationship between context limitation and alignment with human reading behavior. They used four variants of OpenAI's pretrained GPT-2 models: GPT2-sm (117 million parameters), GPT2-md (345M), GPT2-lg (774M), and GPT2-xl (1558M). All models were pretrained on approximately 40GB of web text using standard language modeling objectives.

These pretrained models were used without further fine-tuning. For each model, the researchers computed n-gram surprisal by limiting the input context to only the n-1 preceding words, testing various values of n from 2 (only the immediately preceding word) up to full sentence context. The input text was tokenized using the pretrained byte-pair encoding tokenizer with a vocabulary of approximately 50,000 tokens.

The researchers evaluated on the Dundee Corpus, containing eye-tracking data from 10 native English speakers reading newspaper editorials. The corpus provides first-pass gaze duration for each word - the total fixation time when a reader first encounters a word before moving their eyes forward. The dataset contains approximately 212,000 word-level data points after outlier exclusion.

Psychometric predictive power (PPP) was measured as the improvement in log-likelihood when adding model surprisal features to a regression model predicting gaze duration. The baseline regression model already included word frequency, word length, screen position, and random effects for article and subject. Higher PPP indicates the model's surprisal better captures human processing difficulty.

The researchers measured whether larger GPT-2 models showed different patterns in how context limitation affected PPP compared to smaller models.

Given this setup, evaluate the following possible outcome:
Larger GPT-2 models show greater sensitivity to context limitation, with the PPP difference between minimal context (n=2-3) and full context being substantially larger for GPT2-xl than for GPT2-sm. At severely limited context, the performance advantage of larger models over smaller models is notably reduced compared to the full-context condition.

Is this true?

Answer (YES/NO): NO